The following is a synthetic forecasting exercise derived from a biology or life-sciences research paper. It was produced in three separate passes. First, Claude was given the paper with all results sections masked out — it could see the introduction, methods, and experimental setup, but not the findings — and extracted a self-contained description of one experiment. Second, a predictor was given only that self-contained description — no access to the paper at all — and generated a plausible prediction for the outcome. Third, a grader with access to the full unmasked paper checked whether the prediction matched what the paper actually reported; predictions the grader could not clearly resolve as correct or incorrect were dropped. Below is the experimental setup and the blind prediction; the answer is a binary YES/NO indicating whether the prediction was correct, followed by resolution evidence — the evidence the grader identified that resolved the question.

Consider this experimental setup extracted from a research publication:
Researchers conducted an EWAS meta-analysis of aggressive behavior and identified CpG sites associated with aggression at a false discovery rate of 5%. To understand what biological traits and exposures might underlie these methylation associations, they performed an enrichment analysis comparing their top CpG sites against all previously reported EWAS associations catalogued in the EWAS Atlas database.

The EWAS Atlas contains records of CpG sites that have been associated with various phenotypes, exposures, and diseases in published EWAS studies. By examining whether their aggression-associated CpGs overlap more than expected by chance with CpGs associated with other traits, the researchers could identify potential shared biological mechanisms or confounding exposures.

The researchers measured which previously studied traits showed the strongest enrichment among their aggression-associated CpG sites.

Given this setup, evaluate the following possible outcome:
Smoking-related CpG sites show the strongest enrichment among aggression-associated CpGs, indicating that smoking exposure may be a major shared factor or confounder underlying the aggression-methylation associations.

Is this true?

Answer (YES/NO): YES